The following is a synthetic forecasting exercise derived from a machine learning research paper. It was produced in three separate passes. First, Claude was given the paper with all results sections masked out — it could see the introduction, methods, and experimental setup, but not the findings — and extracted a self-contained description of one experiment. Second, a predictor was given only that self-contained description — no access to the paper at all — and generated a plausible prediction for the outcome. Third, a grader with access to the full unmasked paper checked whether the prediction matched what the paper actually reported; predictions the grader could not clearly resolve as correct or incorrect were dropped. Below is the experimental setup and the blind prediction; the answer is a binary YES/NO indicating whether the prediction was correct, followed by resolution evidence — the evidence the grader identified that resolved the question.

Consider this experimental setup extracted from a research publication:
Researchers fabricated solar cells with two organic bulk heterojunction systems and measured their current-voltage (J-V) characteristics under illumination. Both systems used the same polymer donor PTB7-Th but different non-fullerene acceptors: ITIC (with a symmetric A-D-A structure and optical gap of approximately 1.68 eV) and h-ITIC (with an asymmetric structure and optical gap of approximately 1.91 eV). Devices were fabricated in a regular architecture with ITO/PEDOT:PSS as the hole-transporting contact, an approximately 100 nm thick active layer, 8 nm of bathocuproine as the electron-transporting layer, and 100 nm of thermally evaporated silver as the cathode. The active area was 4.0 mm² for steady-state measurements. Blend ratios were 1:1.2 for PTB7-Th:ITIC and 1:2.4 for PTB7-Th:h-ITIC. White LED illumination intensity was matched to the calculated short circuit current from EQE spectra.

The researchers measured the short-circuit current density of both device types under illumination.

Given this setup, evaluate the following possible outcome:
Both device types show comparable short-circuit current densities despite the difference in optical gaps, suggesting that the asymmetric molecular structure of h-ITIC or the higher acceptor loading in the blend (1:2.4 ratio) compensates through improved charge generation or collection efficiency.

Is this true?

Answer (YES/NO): NO